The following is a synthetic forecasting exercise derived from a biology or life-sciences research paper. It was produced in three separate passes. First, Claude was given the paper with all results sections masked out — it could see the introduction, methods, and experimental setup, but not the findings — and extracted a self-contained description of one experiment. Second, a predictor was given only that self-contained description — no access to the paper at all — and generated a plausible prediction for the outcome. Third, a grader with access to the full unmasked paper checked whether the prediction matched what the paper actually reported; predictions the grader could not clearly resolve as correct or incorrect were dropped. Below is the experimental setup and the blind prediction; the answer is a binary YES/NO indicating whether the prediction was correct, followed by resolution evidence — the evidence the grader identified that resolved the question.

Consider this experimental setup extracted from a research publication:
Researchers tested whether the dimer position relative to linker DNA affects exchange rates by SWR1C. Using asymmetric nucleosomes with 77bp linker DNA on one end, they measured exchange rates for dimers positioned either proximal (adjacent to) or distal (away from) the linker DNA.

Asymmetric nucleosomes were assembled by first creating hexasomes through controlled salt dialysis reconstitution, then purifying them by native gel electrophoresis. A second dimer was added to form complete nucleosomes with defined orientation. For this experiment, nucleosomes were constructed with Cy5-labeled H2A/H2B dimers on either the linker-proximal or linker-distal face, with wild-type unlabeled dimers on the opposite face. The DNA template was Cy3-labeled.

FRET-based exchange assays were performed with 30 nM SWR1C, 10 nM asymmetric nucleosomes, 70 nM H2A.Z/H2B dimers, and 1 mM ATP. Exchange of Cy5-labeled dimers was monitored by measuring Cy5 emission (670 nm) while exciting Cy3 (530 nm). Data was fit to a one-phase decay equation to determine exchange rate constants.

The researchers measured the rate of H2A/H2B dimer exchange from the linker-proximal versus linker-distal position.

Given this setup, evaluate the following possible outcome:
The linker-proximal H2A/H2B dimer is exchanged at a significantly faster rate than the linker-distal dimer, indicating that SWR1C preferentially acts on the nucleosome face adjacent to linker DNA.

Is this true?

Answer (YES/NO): NO